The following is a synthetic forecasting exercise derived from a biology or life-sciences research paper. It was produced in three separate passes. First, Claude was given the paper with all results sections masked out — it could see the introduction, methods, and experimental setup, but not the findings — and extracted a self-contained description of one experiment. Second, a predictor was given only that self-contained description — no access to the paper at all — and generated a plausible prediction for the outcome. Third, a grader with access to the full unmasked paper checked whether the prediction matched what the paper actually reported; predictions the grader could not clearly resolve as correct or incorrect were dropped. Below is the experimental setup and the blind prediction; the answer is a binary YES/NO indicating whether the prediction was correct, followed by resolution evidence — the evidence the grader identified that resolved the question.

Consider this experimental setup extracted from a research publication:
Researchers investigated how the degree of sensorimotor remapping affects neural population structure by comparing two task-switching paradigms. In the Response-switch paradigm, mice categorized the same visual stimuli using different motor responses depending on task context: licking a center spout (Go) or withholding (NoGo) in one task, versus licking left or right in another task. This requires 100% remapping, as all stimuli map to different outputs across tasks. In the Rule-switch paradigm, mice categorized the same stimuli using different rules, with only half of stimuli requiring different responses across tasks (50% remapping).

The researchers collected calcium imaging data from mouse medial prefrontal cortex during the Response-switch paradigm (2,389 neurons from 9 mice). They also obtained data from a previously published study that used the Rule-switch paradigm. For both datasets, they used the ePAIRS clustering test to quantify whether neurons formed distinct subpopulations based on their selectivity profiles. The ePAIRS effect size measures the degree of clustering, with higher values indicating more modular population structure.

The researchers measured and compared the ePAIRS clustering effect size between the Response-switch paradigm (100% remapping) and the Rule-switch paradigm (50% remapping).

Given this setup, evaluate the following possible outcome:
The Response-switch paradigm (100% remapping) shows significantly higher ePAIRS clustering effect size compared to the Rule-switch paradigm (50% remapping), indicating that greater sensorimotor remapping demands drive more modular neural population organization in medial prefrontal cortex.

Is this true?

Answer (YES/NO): YES